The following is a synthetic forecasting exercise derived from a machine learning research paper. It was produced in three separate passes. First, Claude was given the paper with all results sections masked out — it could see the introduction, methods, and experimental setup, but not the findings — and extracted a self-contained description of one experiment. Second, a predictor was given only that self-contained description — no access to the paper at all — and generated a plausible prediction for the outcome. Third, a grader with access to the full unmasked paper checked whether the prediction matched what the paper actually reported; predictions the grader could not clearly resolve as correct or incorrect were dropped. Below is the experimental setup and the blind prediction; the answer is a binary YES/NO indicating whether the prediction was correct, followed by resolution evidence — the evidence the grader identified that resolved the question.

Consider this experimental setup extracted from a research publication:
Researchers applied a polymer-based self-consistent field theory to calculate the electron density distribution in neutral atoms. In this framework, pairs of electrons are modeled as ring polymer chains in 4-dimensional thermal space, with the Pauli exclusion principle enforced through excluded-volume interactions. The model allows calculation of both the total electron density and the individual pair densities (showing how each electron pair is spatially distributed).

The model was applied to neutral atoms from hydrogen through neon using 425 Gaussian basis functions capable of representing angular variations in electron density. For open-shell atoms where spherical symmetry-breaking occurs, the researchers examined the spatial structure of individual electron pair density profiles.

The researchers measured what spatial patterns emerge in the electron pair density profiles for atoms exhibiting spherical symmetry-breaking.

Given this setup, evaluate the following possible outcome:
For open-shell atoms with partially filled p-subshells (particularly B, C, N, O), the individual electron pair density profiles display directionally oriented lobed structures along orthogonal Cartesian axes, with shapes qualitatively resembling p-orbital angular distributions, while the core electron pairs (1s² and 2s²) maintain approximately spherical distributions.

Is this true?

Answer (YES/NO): NO